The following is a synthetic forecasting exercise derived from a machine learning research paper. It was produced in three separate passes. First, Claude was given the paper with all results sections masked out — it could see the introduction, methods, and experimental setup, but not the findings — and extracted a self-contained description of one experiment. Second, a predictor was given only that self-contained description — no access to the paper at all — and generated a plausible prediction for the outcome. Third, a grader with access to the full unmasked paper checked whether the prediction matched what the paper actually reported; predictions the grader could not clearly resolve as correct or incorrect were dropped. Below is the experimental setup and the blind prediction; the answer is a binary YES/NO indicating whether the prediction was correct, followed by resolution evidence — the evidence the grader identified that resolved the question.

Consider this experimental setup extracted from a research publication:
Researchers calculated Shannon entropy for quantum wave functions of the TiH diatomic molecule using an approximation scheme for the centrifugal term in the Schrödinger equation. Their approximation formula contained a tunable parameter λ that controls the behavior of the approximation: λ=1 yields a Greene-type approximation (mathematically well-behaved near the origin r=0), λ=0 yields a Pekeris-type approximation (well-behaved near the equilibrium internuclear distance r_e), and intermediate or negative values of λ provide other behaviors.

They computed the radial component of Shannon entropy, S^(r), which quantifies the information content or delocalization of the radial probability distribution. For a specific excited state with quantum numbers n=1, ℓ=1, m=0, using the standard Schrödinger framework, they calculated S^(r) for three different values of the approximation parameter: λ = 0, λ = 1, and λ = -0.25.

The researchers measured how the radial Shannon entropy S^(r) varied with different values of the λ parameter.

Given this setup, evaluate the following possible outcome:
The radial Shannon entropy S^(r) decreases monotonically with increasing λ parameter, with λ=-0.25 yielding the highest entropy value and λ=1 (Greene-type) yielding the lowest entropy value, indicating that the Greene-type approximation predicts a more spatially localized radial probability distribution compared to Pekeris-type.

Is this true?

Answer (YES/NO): YES